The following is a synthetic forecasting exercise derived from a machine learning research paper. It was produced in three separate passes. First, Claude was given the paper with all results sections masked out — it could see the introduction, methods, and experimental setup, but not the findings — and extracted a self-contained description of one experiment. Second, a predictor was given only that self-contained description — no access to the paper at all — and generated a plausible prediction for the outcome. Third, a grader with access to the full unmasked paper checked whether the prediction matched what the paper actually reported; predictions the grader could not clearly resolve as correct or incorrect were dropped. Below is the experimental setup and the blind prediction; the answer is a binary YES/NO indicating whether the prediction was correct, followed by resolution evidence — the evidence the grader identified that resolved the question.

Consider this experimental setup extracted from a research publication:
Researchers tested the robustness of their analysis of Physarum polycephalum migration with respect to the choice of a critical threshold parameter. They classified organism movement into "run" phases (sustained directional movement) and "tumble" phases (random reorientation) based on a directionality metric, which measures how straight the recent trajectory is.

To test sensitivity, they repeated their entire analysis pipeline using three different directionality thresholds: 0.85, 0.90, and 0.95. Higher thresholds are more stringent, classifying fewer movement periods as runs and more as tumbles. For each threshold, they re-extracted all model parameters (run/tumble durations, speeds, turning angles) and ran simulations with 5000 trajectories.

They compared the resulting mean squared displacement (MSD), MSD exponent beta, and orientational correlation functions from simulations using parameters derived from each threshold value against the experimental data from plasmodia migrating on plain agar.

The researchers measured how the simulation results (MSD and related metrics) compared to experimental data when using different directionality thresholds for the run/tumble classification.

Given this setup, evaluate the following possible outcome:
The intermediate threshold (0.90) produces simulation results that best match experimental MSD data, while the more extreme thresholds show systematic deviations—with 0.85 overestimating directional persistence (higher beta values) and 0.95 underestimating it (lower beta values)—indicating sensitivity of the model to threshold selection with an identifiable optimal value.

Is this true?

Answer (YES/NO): NO